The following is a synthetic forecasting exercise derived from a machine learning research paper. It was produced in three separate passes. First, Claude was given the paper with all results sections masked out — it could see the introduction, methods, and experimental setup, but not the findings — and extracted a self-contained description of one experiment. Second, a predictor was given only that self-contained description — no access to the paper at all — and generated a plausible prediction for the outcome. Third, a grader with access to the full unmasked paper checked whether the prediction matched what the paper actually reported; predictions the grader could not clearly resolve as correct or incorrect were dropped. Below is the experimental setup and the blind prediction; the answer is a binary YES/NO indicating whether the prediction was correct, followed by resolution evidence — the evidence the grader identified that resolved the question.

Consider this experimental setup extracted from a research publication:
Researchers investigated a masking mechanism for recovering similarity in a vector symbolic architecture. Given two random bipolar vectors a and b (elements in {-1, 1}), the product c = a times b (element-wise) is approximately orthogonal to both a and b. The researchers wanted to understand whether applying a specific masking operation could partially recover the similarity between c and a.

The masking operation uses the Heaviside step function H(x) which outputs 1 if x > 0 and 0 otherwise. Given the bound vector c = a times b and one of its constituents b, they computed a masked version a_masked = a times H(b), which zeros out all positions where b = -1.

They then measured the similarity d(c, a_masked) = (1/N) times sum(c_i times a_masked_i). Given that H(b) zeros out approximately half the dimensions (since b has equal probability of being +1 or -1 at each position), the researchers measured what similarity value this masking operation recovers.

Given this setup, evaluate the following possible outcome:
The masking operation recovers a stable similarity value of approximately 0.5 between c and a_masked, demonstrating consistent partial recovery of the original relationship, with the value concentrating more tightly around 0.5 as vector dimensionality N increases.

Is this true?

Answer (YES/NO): YES